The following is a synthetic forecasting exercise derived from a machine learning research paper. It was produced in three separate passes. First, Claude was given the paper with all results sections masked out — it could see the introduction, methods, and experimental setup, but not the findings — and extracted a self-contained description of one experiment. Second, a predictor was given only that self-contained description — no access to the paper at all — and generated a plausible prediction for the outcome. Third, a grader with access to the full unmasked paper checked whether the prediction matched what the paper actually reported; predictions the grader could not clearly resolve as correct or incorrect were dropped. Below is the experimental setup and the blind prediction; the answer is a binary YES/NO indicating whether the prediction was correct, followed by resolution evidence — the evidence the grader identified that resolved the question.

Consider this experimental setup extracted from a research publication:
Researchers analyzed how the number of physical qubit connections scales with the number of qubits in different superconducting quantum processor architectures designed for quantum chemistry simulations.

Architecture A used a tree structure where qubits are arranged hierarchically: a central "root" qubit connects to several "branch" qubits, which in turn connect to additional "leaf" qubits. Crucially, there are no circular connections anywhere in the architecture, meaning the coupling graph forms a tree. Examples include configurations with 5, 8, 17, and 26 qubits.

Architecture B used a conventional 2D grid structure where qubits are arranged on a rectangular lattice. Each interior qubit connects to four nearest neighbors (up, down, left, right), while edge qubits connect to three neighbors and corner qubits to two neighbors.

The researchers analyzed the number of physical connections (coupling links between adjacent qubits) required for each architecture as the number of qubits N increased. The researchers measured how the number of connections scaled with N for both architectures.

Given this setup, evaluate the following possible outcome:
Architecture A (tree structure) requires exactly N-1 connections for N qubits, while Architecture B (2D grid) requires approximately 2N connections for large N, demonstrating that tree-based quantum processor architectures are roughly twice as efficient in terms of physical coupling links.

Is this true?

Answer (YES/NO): YES